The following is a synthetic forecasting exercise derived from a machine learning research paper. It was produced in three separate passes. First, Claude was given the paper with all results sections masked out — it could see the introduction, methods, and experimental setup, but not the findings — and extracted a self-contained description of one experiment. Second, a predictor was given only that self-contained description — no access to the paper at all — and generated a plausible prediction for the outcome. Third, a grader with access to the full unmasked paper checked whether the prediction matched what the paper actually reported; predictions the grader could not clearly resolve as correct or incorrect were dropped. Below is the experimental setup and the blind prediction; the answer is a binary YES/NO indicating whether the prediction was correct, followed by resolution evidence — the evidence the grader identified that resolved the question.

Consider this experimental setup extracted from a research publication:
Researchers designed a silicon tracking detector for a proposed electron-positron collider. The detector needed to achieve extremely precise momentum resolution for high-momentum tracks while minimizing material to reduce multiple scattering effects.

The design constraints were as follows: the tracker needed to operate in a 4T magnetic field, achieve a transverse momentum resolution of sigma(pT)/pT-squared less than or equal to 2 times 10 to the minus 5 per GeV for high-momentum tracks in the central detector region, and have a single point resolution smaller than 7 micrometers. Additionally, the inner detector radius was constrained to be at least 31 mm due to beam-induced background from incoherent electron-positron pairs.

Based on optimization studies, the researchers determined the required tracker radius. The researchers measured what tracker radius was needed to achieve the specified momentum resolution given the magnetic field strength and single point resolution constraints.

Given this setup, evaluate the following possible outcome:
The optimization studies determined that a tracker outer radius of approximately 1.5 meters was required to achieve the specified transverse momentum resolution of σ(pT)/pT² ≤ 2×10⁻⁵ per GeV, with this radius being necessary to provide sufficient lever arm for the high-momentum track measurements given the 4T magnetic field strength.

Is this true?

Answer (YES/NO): YES